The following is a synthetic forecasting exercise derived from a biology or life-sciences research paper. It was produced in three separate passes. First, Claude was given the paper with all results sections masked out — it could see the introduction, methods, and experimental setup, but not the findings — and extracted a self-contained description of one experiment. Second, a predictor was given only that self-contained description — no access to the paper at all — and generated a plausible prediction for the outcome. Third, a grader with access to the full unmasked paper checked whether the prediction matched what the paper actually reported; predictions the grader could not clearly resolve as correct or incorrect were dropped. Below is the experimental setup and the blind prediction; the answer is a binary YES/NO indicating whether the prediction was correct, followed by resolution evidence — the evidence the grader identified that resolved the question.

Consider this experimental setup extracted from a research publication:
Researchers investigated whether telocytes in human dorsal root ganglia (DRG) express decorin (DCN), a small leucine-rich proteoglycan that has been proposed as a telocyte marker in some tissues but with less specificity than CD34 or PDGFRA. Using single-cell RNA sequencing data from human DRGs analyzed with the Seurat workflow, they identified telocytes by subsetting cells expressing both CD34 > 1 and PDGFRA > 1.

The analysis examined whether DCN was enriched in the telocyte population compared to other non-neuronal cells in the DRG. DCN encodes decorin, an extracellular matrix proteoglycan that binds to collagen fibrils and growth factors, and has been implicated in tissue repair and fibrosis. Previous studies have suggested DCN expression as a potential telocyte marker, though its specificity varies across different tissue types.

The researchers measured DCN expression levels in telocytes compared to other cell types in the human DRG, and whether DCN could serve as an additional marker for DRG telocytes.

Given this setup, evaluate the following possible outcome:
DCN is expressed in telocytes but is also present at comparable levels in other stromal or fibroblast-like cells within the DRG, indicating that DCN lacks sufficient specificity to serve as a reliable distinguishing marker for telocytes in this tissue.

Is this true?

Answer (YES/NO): YES